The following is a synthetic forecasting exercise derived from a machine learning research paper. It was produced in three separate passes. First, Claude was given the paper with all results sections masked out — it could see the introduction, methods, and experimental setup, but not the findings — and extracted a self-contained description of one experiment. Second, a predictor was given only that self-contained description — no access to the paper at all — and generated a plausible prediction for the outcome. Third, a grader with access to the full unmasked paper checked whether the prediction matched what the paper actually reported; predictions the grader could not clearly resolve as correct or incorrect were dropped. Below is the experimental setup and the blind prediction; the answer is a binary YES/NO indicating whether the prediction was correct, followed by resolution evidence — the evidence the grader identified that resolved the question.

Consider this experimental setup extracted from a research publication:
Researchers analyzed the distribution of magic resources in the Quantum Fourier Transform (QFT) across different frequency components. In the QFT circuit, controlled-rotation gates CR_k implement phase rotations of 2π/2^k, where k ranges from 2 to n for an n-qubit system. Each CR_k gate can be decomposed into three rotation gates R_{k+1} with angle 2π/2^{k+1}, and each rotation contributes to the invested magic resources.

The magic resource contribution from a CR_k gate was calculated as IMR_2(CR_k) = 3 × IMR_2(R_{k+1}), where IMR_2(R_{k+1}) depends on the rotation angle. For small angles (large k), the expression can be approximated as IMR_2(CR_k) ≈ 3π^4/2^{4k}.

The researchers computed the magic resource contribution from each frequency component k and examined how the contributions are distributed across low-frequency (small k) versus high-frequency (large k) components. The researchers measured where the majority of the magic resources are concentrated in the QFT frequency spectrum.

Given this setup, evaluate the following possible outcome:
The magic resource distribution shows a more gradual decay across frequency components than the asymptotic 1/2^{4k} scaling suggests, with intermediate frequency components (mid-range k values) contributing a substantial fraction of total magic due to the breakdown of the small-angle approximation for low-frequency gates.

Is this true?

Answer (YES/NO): NO